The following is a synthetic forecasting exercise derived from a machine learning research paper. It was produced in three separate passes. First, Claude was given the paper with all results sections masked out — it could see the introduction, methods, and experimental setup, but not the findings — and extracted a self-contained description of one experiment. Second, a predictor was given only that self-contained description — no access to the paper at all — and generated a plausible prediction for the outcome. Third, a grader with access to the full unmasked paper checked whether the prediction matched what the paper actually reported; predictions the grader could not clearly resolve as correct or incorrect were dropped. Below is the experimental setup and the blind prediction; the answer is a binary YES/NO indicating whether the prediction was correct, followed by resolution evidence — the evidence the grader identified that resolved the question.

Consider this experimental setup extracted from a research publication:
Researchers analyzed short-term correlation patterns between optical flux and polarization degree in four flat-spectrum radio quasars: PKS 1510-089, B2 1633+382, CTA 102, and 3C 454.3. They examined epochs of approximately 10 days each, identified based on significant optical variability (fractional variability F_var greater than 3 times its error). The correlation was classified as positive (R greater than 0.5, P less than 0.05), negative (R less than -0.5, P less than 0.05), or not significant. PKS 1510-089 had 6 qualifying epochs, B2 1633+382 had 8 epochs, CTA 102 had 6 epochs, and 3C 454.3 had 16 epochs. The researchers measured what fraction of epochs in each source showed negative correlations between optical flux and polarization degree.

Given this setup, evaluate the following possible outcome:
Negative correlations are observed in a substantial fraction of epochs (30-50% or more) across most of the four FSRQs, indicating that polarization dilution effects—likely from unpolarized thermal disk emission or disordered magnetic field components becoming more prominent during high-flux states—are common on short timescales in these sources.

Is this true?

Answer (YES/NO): NO